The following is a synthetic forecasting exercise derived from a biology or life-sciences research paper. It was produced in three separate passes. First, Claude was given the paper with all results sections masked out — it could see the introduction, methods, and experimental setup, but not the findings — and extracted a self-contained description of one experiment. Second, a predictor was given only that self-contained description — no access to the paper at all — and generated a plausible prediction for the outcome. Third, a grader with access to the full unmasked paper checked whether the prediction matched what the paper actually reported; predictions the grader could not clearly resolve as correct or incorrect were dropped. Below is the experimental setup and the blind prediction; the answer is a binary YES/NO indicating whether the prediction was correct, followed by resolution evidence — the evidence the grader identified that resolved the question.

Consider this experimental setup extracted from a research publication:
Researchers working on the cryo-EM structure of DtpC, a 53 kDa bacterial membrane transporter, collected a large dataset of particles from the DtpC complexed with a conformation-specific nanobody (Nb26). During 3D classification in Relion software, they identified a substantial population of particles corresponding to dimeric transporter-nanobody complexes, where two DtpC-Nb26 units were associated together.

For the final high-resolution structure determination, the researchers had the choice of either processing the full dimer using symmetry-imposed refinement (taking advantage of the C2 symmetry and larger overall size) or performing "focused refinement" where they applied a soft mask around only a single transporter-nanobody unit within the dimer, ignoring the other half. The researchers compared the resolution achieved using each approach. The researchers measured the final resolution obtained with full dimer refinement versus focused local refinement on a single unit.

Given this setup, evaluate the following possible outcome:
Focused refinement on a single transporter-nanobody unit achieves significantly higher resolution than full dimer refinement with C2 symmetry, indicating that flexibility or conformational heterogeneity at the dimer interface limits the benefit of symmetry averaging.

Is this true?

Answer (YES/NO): YES